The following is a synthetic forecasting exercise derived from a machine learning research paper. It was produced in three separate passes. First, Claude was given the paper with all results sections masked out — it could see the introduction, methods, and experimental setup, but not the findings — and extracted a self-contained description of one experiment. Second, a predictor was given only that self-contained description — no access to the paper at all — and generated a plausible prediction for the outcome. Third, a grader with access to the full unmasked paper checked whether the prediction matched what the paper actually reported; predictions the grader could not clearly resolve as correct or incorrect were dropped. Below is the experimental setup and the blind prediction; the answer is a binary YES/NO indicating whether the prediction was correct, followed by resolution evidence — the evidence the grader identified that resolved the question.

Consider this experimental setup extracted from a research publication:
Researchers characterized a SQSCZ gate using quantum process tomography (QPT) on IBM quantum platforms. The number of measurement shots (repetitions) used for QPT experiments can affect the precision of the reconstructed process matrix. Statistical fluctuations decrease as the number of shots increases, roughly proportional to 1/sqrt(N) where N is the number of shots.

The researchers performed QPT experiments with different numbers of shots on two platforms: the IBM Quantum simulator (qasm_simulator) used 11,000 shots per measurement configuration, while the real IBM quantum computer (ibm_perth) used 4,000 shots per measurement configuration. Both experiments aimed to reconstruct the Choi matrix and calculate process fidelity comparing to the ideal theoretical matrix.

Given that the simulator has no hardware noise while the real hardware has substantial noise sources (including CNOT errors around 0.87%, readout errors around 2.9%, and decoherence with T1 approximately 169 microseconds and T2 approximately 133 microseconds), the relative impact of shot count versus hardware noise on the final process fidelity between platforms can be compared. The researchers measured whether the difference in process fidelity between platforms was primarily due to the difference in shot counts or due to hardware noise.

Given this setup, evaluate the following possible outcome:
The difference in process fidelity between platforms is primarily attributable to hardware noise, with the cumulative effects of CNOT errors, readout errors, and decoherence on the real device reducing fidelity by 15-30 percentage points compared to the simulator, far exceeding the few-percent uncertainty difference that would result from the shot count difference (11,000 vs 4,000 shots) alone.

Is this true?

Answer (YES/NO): NO